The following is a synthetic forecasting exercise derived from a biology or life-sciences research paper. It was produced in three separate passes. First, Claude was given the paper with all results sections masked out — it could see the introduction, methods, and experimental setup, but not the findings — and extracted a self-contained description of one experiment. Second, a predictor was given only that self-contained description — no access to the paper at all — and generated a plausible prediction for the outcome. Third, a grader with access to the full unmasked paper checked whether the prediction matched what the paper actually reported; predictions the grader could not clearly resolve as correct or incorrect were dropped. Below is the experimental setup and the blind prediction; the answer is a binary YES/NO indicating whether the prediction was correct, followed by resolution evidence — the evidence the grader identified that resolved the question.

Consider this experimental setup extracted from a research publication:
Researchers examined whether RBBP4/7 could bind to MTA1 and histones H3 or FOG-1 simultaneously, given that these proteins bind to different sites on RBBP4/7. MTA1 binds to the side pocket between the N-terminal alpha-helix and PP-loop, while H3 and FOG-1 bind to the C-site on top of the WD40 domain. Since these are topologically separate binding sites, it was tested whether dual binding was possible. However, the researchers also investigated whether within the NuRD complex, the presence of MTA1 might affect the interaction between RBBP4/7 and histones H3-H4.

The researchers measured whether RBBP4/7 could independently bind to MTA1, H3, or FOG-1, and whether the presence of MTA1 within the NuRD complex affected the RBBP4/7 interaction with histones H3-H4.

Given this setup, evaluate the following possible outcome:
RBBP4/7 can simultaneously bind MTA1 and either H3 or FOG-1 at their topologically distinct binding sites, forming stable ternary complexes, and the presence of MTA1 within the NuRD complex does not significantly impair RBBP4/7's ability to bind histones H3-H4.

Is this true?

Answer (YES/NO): NO